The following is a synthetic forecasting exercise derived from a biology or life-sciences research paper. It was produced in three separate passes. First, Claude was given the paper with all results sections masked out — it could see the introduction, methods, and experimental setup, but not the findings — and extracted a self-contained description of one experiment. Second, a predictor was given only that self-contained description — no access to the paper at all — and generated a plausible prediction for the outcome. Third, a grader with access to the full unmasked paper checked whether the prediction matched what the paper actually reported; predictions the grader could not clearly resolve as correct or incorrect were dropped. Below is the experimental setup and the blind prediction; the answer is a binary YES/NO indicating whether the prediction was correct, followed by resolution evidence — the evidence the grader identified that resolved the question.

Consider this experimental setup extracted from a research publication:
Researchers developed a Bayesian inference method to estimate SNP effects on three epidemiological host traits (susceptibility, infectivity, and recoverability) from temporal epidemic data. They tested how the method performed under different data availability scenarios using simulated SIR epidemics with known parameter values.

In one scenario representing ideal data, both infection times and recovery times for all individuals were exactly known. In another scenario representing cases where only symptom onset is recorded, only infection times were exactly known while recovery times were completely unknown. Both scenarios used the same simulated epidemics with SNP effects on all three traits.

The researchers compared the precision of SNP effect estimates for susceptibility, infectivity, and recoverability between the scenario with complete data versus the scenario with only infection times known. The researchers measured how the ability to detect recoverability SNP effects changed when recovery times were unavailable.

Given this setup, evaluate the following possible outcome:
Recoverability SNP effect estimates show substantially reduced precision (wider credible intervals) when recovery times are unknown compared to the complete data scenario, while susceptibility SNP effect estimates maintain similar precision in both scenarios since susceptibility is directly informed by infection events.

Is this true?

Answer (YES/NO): YES